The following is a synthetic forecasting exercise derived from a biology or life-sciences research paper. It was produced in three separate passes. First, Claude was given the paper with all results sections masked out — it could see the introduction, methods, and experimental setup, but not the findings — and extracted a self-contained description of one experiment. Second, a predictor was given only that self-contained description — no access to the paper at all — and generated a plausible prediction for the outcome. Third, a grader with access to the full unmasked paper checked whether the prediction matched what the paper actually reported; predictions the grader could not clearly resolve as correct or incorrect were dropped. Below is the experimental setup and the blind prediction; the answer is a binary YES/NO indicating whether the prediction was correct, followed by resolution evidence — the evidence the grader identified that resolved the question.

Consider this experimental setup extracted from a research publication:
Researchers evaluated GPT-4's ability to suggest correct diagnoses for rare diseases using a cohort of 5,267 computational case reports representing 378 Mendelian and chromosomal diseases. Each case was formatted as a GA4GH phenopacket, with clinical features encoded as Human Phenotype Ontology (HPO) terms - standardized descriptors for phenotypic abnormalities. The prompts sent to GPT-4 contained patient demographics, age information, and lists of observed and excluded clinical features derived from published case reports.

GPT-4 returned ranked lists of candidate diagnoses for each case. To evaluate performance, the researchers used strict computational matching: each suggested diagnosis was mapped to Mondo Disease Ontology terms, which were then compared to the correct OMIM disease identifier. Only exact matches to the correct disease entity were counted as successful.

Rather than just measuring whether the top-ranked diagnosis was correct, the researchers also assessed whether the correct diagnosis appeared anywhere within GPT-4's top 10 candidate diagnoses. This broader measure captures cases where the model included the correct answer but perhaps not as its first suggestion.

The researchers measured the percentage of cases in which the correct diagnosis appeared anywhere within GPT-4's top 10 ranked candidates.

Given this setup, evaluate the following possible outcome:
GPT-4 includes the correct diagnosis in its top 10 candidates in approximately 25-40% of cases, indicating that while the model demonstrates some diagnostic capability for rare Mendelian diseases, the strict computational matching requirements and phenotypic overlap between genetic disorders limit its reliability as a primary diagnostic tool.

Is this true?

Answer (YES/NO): YES